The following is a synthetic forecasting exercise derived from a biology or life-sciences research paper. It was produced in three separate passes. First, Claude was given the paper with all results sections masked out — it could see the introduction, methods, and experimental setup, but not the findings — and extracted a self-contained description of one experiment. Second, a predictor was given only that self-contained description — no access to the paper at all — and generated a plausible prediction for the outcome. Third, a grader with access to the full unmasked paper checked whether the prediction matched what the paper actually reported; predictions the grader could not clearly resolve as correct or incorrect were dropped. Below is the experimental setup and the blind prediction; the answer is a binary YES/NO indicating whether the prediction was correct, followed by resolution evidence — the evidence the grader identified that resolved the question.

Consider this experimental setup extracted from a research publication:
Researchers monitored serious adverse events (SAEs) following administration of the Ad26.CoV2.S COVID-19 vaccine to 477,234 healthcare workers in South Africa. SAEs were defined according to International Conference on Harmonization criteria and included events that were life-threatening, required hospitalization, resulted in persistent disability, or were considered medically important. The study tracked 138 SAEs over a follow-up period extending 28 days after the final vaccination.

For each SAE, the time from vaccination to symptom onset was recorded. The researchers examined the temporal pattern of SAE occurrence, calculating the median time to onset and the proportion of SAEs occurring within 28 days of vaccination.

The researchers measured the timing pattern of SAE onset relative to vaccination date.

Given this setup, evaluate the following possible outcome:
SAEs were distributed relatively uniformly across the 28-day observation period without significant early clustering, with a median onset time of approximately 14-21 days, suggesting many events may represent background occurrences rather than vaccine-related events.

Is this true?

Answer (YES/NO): NO